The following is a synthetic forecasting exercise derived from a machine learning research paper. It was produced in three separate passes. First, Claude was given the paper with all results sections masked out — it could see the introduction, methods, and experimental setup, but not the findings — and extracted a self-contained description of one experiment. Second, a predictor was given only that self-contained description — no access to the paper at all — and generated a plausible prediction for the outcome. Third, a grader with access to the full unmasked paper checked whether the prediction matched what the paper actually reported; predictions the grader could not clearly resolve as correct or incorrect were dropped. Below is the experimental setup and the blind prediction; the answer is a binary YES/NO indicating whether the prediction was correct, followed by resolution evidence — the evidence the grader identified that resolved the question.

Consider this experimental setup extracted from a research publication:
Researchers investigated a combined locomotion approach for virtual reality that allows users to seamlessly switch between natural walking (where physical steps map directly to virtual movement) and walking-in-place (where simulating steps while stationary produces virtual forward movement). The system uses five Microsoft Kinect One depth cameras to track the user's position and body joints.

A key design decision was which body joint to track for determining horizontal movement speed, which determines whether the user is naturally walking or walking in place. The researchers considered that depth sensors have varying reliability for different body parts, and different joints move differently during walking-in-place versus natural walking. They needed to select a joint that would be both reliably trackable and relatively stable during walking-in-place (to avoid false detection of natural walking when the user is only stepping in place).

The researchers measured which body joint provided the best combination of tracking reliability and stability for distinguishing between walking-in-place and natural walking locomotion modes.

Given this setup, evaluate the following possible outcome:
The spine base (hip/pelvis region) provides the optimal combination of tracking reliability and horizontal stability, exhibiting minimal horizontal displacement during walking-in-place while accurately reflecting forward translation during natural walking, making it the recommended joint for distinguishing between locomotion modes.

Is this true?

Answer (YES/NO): NO